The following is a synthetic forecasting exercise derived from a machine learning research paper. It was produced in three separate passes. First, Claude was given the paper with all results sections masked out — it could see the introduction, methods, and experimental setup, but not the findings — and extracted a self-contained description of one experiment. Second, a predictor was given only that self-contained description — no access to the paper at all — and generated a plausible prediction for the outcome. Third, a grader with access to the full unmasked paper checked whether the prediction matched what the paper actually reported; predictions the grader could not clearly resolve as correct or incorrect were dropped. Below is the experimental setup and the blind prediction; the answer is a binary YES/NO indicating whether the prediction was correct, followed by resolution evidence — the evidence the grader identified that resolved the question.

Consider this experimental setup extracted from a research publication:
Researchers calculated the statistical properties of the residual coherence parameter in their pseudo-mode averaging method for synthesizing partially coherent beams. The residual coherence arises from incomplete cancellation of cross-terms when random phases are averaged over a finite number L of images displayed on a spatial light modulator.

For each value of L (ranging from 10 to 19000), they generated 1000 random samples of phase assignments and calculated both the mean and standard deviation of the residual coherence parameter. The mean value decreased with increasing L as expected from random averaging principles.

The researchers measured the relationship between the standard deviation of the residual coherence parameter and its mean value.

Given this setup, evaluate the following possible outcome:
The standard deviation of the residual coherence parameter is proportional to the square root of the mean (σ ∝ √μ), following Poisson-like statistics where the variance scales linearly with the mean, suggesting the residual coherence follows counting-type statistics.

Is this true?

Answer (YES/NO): NO